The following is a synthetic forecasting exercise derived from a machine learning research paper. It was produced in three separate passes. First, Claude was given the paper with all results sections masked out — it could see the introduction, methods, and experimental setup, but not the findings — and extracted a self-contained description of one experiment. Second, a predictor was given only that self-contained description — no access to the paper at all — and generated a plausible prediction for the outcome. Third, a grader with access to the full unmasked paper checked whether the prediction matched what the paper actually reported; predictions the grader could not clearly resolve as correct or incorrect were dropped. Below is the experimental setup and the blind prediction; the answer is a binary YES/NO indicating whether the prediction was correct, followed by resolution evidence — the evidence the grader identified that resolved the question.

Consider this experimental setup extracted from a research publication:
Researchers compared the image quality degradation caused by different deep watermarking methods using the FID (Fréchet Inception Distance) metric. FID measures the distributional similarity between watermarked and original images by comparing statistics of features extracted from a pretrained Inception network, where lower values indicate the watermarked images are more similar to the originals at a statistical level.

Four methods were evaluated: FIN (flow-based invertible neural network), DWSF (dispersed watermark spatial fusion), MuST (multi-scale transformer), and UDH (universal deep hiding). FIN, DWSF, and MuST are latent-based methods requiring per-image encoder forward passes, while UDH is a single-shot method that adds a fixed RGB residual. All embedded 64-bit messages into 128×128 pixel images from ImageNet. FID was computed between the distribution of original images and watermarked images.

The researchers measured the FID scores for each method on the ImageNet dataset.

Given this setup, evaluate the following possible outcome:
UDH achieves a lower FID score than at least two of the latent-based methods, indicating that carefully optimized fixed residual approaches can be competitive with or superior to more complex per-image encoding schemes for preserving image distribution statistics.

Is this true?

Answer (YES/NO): YES